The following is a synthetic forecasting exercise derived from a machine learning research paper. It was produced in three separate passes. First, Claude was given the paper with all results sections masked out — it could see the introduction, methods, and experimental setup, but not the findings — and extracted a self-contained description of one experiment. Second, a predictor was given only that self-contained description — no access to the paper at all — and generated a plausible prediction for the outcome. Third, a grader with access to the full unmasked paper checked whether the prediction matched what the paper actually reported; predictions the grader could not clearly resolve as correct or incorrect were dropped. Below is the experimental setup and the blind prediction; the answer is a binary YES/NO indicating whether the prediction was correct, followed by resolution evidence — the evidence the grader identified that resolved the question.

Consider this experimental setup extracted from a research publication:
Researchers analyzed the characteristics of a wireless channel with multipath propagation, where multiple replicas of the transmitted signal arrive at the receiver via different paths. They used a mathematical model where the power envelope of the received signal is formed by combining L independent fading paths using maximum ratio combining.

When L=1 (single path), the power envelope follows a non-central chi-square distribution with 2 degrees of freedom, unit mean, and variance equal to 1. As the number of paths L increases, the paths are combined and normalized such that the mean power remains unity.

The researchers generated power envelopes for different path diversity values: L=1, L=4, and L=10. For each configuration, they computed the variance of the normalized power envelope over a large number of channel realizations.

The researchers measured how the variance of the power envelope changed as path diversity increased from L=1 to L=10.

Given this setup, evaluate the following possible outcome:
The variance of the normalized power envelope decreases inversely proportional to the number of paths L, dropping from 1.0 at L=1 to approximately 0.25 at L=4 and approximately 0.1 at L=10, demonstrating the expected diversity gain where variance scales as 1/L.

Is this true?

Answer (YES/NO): YES